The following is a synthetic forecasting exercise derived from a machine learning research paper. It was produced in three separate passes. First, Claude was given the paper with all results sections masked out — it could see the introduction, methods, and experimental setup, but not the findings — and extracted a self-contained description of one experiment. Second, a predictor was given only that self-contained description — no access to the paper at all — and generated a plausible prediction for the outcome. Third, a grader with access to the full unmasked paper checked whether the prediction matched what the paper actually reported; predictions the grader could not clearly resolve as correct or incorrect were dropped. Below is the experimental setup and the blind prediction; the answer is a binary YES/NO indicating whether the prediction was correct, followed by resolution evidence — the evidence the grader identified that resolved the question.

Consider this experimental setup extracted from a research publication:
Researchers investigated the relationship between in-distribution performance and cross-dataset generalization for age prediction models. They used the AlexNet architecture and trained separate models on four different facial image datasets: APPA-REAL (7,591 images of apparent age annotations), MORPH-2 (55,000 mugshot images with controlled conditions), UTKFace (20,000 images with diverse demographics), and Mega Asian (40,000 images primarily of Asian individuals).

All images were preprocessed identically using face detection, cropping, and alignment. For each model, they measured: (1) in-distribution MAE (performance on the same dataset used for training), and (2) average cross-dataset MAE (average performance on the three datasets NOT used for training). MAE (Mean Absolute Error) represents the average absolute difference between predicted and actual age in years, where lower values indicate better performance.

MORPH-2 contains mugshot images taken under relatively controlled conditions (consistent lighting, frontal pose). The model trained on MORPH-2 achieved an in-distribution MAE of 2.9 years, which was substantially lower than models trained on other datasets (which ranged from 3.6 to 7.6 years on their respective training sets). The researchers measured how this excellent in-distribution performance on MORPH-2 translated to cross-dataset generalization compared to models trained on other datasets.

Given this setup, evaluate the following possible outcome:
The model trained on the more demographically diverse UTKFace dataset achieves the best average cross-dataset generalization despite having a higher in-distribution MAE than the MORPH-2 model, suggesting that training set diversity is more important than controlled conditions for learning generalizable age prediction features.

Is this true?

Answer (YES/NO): YES